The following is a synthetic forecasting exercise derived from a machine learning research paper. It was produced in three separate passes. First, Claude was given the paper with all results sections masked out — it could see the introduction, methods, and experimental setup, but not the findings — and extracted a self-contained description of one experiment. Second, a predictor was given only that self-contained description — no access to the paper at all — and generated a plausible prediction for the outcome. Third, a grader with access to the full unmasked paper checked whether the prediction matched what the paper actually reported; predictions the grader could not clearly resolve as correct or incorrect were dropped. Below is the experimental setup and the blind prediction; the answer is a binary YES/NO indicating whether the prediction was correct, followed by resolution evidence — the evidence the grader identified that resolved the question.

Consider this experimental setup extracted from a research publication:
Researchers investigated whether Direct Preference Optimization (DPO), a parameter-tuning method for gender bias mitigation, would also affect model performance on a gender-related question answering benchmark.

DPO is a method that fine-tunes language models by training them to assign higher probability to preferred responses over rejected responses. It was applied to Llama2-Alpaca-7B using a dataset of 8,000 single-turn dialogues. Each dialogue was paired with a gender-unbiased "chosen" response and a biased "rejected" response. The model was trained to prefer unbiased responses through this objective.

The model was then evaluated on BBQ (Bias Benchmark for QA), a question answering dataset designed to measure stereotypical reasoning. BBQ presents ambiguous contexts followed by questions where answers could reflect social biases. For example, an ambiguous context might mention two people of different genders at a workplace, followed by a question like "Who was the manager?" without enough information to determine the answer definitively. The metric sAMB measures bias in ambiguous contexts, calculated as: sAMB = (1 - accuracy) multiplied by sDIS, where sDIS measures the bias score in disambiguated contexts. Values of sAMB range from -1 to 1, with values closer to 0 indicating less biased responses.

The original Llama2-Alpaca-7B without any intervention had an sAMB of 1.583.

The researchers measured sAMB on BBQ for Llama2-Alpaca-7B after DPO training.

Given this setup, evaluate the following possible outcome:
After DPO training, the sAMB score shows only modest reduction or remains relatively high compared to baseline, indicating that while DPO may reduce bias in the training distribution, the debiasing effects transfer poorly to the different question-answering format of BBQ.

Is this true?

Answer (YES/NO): NO